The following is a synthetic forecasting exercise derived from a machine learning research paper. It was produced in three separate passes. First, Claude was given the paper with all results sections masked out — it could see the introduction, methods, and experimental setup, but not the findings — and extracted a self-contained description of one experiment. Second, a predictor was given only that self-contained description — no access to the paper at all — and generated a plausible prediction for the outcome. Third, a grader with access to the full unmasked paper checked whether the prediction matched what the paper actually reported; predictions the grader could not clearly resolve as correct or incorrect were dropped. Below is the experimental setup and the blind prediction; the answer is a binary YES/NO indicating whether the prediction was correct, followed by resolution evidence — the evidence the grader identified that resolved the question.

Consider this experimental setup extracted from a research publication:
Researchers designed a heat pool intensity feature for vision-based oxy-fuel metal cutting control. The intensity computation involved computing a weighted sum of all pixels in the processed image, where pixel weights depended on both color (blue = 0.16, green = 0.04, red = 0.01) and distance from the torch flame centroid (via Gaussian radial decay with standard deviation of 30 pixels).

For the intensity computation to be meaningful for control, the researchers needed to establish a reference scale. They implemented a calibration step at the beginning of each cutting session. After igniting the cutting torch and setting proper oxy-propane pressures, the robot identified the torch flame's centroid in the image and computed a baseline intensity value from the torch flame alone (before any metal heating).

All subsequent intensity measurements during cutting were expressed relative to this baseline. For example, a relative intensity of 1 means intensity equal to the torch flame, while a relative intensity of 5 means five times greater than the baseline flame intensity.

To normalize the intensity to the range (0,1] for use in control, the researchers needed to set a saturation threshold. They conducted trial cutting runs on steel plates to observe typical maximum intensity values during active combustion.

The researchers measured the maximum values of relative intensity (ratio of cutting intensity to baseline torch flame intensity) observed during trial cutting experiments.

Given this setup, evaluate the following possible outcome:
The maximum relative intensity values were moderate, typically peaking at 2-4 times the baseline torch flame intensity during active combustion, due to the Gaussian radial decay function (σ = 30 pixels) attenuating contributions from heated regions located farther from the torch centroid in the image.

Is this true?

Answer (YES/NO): NO